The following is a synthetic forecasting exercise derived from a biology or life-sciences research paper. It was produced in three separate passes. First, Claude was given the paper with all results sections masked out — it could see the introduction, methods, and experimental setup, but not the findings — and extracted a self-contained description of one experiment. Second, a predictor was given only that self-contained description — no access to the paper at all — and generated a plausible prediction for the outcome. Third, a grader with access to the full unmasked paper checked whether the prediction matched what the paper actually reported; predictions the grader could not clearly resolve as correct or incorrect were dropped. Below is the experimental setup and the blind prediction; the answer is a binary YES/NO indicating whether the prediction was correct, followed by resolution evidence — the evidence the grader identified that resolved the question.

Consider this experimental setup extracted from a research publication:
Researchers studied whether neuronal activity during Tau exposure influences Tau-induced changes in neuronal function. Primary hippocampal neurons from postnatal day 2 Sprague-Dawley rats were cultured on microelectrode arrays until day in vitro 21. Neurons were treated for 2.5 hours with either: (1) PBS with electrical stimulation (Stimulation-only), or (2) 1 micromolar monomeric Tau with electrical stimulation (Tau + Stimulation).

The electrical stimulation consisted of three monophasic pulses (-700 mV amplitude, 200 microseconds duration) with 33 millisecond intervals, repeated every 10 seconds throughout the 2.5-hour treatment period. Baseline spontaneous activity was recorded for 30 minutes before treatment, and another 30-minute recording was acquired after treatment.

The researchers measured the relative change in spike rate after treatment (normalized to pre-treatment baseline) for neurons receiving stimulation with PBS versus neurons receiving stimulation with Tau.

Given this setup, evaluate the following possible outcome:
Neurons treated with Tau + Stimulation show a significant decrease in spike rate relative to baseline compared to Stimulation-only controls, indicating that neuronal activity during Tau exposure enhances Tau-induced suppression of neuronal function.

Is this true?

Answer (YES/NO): NO